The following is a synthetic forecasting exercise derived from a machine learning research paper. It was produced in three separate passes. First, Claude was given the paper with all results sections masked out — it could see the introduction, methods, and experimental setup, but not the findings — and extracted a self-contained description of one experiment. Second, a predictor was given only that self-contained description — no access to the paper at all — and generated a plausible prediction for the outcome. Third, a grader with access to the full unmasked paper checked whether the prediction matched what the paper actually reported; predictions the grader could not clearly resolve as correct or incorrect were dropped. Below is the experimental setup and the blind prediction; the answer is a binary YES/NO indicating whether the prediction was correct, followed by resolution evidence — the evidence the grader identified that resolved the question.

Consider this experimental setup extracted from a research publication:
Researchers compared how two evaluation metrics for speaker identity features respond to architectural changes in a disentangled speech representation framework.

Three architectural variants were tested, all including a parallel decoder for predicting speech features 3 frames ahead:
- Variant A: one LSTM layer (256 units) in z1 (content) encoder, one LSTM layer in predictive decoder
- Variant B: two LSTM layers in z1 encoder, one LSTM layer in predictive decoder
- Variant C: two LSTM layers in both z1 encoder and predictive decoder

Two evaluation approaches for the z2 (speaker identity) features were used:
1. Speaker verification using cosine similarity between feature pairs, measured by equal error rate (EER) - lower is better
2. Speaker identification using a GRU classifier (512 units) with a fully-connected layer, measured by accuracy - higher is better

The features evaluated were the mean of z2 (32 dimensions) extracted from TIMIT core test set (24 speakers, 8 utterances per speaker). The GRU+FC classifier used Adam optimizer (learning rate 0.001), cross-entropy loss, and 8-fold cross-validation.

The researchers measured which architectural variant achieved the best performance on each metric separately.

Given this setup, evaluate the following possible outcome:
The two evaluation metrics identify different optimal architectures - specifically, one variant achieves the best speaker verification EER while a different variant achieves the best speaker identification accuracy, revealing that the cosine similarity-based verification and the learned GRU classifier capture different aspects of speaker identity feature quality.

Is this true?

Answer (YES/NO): YES